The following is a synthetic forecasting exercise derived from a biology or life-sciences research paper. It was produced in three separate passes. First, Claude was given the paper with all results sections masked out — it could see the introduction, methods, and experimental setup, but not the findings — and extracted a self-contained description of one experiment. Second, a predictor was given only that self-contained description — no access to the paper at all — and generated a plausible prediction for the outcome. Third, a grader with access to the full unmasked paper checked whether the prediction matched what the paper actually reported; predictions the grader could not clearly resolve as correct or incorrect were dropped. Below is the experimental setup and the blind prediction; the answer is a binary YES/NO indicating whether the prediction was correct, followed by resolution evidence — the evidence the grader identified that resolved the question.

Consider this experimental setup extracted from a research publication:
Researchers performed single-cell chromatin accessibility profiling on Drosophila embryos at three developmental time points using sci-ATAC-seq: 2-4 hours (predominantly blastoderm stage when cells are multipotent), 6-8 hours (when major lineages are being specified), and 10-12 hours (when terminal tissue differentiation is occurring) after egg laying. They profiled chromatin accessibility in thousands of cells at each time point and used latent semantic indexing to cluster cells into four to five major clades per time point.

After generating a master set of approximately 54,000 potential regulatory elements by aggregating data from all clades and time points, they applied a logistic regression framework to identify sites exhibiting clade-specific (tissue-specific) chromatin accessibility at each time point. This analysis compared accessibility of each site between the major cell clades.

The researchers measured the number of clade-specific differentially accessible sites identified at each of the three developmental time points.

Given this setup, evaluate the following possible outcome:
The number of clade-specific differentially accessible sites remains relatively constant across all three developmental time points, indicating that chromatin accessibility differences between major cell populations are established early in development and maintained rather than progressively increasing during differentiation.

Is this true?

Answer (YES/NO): NO